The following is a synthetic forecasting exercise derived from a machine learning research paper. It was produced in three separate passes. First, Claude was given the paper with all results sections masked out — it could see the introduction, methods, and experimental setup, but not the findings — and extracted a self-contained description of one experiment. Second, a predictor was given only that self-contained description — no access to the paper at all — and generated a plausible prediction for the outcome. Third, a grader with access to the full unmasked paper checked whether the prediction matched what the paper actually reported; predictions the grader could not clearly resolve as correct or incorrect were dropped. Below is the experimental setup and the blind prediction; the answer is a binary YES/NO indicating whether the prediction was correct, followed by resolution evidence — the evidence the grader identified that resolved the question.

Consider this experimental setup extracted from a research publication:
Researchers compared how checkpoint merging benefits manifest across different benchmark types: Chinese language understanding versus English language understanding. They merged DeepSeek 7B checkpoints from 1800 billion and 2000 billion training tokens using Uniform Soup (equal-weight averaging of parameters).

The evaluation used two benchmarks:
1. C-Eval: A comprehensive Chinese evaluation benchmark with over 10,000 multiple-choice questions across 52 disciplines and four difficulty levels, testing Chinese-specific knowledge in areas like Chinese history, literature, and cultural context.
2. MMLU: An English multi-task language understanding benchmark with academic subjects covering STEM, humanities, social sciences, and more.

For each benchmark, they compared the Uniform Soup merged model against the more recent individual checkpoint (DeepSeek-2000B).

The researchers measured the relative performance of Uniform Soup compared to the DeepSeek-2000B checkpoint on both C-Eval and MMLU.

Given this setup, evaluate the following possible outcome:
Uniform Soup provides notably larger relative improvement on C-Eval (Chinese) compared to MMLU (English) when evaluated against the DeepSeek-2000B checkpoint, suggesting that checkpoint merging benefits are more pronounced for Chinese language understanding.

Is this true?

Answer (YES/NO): YES